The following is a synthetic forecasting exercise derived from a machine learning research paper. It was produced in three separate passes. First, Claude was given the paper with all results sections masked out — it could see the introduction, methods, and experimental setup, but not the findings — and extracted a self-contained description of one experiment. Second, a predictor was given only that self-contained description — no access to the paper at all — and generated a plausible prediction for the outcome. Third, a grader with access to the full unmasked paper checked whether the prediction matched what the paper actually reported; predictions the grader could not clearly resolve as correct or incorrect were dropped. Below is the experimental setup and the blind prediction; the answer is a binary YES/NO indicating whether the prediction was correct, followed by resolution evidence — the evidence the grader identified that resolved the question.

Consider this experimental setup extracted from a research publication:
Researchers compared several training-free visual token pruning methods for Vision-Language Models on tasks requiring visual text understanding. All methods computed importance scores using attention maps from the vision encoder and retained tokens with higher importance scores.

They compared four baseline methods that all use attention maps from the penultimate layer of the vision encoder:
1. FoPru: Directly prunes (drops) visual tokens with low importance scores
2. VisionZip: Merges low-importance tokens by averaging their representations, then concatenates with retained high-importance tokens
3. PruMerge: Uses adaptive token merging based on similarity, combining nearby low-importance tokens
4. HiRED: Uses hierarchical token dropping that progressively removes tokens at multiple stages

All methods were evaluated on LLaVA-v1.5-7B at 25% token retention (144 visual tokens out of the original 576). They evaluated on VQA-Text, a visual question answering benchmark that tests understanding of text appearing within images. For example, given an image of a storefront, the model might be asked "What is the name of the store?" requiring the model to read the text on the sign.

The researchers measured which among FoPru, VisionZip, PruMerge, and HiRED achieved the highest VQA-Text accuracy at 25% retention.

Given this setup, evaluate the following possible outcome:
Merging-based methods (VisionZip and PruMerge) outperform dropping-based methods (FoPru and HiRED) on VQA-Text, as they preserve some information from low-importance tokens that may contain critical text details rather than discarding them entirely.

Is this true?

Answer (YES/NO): NO